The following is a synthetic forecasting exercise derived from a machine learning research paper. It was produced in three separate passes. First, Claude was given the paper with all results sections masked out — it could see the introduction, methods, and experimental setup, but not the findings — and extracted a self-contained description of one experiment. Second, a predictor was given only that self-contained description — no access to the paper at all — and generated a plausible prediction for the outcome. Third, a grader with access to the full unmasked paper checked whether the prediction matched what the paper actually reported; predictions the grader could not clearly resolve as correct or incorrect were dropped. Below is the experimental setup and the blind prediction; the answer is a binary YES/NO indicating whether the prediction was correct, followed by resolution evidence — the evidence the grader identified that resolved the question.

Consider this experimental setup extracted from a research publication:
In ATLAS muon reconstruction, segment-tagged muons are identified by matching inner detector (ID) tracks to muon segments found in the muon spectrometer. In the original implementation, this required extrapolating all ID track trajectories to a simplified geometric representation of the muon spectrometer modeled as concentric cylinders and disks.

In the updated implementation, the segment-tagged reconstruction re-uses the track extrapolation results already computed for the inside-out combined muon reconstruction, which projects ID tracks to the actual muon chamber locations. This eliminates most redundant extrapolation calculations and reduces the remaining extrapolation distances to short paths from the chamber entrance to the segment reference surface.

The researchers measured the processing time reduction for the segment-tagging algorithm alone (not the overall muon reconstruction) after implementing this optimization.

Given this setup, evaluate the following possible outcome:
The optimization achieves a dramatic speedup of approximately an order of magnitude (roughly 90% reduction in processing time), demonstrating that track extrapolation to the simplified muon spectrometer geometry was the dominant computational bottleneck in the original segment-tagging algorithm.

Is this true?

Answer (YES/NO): NO